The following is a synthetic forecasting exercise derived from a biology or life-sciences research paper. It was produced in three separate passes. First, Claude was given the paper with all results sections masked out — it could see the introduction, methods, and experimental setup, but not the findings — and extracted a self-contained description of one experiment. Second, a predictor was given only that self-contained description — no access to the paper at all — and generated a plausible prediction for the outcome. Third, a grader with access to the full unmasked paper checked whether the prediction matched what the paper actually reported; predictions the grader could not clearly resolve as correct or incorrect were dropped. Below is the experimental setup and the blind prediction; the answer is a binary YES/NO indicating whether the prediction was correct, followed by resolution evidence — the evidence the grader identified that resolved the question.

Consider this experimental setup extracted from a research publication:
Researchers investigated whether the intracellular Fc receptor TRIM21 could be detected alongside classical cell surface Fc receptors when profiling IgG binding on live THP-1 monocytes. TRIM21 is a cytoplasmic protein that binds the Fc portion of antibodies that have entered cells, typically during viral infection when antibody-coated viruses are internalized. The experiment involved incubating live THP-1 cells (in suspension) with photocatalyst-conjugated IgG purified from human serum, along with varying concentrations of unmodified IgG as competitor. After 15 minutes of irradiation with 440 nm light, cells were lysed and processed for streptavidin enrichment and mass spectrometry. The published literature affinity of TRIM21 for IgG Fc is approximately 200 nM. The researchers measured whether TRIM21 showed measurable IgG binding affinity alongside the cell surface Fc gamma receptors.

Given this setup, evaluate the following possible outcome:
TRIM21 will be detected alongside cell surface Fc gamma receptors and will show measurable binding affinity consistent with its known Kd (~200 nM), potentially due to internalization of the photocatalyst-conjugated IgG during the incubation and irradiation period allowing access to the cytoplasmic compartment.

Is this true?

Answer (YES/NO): YES